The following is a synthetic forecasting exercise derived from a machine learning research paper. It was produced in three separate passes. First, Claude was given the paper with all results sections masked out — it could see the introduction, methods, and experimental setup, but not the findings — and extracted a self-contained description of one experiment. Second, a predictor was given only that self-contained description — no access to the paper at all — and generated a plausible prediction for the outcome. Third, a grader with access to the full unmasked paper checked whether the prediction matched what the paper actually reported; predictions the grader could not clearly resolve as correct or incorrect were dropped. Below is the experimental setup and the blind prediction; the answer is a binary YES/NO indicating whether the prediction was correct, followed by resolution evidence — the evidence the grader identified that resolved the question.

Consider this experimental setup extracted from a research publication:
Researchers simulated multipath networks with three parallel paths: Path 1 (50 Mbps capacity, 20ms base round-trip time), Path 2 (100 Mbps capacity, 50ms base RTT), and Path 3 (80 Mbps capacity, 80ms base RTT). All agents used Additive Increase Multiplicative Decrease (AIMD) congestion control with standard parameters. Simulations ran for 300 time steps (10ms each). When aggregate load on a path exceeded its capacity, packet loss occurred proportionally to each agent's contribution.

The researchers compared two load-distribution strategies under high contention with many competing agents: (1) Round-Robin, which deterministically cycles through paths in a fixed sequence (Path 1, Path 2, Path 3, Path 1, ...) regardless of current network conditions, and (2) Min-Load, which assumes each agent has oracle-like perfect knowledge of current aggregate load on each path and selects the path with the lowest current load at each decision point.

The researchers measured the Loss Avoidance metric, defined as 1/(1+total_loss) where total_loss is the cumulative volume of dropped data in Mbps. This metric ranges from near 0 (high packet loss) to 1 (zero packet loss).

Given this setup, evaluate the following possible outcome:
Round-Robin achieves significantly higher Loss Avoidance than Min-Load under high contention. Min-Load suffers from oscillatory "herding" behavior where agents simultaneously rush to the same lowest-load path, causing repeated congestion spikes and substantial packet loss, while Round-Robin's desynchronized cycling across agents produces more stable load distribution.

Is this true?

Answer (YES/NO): NO